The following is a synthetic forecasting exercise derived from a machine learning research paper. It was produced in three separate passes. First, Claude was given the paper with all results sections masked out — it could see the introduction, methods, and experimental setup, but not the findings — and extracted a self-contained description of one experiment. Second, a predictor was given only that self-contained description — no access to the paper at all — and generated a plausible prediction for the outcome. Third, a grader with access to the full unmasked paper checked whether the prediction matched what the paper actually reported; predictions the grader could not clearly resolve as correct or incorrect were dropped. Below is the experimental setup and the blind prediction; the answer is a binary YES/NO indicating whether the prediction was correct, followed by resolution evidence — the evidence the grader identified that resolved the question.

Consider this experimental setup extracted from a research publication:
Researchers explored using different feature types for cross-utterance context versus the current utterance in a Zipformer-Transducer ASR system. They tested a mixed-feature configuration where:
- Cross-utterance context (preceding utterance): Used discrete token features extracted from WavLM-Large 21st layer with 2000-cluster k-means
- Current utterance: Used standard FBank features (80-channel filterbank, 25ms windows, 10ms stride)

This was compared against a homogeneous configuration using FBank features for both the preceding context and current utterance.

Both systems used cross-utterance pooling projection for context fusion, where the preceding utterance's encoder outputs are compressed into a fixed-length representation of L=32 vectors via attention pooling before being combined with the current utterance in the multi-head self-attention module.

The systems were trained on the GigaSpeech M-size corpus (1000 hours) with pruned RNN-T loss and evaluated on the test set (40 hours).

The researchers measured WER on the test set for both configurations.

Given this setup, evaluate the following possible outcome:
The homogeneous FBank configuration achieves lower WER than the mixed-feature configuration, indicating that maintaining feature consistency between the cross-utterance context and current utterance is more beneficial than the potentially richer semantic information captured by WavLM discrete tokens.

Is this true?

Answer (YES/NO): NO